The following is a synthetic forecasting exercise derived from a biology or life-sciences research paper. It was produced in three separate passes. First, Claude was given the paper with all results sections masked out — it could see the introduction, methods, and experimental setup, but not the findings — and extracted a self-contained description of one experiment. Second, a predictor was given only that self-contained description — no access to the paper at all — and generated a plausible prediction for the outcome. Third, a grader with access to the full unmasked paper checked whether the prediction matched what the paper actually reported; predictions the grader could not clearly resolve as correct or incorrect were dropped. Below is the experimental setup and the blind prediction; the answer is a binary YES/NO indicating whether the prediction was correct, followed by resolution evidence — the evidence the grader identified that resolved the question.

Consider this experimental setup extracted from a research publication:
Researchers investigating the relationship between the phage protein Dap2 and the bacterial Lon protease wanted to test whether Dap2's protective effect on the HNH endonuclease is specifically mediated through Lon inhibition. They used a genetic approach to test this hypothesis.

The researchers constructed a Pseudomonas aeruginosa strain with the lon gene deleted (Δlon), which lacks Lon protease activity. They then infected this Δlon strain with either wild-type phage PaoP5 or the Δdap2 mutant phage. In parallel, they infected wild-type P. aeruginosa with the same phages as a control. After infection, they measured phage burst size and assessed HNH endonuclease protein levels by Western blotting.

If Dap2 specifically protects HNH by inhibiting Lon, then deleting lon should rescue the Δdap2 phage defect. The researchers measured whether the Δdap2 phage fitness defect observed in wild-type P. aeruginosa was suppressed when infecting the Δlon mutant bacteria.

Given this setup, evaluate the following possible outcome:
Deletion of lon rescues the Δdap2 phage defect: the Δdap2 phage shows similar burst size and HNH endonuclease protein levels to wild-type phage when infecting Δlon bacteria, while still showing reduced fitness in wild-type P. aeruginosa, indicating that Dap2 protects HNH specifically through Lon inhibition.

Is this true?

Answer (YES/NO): NO